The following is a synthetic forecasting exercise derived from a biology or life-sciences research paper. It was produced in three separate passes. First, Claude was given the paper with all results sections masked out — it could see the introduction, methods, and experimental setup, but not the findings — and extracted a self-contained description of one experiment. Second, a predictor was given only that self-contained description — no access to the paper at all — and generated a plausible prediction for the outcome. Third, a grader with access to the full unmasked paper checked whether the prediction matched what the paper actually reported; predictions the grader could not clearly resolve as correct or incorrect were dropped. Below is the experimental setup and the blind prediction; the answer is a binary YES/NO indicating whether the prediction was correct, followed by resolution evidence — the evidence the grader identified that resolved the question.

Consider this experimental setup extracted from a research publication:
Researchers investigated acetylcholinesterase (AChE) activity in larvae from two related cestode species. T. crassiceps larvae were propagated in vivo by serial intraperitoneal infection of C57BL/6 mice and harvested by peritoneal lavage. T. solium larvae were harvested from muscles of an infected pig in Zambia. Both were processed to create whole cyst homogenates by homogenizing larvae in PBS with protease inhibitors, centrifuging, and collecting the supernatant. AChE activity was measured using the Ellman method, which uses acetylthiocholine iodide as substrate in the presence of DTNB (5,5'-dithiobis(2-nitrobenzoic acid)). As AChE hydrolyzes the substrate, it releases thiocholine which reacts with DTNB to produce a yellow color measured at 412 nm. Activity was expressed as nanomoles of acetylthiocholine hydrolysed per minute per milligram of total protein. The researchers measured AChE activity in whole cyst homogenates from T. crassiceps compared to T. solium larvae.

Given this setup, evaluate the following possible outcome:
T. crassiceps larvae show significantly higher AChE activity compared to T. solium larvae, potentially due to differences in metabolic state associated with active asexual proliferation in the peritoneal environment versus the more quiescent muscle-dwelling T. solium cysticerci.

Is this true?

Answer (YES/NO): YES